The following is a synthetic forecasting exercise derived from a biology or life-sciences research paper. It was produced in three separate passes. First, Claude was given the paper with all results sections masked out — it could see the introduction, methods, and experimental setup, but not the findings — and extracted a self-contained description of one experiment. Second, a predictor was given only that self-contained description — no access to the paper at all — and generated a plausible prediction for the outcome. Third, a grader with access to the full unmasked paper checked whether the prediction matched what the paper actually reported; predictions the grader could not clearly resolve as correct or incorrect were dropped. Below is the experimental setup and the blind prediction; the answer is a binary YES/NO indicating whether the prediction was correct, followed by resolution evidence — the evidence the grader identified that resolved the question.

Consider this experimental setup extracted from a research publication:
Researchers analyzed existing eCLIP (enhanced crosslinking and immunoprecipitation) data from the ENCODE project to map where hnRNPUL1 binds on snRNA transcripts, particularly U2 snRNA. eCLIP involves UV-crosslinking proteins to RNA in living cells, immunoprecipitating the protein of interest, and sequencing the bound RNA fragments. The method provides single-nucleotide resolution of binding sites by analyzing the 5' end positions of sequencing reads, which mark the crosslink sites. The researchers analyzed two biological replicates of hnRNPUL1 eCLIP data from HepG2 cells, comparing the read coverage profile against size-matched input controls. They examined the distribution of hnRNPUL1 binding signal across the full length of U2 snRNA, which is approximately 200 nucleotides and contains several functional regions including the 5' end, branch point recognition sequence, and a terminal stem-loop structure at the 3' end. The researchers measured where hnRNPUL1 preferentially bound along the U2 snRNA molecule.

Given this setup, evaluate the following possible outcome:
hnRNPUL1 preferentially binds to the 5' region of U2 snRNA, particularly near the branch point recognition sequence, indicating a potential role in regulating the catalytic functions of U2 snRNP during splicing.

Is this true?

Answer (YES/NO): NO